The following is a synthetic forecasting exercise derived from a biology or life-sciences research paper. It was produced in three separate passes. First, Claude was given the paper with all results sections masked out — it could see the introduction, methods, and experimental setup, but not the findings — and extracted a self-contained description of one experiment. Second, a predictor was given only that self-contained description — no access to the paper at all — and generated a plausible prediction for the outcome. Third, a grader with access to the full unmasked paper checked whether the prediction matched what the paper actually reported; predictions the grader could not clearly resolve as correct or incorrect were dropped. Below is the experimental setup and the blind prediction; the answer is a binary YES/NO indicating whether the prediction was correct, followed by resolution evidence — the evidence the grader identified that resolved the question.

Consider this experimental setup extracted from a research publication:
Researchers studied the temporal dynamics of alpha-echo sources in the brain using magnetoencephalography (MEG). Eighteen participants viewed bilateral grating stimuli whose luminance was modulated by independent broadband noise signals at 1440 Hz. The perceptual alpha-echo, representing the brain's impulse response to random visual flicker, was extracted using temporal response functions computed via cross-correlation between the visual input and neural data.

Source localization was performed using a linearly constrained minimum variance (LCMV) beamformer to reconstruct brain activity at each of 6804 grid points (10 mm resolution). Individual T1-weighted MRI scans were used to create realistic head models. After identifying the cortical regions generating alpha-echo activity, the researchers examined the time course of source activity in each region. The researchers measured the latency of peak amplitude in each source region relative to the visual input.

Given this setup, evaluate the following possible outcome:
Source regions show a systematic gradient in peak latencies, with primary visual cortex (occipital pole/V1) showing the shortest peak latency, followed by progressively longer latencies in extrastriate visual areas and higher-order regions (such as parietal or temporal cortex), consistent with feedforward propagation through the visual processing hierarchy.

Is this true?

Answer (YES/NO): NO